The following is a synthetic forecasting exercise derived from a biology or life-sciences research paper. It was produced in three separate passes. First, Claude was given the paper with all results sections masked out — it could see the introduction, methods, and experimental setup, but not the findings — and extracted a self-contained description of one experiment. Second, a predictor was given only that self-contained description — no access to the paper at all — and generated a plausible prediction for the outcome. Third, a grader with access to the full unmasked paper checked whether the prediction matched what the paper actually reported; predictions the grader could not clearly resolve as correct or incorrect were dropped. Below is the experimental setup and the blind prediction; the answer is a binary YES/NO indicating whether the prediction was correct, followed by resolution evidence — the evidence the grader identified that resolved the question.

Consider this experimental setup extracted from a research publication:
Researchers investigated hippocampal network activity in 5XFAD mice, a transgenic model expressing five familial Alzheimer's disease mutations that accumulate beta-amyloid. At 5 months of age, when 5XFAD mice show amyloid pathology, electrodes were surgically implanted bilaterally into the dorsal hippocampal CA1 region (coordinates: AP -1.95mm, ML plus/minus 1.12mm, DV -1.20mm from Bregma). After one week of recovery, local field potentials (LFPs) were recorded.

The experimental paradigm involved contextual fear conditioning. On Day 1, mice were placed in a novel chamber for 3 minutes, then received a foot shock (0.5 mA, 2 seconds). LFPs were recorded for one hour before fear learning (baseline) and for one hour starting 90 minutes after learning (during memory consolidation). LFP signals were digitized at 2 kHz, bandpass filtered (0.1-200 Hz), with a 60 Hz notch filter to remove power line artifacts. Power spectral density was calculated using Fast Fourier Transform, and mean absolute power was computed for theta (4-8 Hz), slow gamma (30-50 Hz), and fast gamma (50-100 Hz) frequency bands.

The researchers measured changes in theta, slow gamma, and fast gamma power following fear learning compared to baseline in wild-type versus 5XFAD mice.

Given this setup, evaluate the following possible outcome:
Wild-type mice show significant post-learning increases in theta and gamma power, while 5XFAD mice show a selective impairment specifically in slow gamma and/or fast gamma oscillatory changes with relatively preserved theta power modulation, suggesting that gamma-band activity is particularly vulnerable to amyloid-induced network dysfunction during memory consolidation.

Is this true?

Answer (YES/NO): NO